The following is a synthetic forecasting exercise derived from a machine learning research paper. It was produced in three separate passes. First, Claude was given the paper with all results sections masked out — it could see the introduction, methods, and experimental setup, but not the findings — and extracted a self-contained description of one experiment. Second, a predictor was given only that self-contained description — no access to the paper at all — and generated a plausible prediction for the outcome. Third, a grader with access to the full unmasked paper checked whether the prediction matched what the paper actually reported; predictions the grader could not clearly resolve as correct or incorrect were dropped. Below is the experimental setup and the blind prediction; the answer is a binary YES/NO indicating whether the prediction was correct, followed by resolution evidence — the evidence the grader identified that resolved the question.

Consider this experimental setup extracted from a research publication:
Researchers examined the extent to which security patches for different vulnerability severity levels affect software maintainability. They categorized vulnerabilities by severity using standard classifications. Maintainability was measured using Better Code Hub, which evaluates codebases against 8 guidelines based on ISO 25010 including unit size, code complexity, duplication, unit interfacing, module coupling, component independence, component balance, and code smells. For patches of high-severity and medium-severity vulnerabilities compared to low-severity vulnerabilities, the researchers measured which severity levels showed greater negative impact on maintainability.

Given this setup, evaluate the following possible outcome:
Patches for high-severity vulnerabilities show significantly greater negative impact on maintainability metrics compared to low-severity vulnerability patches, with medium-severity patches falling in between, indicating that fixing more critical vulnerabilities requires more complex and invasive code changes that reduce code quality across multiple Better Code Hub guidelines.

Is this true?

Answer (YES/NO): NO